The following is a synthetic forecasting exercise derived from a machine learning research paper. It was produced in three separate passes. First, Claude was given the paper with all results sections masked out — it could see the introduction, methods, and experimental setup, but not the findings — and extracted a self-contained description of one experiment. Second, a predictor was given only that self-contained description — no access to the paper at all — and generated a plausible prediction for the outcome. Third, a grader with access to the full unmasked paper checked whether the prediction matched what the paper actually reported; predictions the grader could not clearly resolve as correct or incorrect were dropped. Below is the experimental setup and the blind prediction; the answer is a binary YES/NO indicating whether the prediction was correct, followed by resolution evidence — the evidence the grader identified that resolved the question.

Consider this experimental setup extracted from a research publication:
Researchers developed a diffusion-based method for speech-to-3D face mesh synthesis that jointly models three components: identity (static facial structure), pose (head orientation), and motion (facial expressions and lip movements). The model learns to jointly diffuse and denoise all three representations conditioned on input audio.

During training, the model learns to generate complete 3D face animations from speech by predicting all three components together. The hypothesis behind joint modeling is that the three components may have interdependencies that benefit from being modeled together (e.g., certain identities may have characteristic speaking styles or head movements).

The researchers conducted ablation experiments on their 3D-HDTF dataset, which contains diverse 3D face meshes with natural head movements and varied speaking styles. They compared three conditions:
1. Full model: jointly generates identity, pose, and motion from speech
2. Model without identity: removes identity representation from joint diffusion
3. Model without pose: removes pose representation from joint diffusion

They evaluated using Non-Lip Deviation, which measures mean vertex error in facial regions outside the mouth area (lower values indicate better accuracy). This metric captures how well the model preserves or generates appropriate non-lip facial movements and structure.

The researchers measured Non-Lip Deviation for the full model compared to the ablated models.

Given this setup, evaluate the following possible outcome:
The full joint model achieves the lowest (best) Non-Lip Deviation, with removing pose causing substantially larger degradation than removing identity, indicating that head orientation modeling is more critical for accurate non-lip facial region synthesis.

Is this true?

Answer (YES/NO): NO